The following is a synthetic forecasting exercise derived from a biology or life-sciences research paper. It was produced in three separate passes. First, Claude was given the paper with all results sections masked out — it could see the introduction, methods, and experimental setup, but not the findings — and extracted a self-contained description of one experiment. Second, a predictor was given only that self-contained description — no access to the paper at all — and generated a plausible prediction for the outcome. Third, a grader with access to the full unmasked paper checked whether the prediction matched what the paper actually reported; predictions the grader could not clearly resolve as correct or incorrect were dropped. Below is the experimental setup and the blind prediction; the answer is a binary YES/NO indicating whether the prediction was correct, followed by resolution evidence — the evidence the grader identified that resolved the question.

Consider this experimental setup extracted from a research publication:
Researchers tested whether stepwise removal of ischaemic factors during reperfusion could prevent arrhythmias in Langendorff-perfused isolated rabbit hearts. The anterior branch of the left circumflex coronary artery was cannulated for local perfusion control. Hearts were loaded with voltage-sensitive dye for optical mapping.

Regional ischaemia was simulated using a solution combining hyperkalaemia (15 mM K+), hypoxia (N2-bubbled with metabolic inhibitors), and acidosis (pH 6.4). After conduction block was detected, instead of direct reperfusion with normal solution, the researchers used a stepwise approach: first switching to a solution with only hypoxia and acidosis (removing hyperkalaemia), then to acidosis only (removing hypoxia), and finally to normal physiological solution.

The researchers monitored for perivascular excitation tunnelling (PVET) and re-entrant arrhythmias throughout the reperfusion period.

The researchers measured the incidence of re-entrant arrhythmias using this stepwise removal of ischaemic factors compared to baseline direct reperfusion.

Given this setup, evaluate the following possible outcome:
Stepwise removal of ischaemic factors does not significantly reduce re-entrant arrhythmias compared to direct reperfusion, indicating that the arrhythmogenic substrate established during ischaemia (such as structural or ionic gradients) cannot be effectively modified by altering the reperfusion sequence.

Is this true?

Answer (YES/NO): YES